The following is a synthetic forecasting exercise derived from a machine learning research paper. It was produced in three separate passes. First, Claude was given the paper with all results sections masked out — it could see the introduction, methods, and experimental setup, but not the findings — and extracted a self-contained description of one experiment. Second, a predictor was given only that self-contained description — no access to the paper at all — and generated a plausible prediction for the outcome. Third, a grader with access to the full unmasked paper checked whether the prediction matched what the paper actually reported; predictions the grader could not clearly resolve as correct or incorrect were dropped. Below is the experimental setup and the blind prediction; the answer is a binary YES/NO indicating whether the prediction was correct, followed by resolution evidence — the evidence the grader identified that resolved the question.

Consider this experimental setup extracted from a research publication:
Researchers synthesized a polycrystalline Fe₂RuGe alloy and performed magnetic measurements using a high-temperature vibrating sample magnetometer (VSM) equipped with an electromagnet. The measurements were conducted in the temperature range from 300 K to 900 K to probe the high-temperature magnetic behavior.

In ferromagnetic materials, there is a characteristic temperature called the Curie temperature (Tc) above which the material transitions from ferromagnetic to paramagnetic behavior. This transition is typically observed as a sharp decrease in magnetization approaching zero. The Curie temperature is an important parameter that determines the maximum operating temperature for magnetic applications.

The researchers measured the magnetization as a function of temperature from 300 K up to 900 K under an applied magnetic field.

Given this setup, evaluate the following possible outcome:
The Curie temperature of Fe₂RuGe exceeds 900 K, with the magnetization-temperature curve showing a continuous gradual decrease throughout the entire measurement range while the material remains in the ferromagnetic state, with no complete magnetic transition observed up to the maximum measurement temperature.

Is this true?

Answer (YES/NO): NO